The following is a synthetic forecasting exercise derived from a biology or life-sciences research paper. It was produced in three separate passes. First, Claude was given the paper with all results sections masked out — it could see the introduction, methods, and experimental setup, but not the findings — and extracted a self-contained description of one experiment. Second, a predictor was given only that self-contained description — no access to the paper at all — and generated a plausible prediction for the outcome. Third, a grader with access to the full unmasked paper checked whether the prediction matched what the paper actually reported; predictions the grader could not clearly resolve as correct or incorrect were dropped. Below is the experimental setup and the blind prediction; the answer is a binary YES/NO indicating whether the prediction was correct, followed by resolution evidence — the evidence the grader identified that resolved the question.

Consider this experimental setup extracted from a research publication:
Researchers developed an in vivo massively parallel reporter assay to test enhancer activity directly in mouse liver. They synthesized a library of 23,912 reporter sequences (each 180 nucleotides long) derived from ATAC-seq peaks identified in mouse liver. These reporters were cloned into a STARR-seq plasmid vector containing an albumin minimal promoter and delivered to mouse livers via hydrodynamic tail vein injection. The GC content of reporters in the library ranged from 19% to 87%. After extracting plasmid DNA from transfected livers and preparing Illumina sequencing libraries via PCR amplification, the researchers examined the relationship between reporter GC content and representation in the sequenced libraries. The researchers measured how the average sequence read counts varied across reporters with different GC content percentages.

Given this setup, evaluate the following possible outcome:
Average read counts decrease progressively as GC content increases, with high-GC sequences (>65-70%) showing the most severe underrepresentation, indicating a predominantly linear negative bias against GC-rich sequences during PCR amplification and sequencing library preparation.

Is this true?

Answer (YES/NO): NO